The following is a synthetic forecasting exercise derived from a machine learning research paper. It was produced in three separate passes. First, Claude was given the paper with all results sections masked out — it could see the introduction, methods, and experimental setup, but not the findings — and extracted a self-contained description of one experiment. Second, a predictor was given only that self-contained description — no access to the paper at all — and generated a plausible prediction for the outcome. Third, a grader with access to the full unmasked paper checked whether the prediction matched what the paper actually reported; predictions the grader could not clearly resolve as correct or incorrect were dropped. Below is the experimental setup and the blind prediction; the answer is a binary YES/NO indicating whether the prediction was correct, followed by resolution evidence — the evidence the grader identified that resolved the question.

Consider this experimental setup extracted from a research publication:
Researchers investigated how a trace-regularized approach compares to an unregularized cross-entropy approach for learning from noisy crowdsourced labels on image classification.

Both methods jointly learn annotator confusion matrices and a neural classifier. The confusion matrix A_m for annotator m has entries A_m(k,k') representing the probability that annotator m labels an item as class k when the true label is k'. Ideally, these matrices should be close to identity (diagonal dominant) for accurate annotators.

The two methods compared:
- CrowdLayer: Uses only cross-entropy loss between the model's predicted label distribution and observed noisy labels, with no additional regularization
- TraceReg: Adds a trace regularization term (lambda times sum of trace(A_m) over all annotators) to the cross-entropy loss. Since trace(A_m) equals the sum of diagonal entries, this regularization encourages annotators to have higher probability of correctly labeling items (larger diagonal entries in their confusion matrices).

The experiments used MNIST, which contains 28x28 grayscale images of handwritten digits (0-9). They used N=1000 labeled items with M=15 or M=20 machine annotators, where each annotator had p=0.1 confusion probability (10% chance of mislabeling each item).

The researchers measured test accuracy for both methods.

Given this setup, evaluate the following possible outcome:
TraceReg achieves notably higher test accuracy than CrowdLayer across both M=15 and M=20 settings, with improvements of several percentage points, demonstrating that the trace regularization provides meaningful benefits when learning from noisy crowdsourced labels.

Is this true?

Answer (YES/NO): YES